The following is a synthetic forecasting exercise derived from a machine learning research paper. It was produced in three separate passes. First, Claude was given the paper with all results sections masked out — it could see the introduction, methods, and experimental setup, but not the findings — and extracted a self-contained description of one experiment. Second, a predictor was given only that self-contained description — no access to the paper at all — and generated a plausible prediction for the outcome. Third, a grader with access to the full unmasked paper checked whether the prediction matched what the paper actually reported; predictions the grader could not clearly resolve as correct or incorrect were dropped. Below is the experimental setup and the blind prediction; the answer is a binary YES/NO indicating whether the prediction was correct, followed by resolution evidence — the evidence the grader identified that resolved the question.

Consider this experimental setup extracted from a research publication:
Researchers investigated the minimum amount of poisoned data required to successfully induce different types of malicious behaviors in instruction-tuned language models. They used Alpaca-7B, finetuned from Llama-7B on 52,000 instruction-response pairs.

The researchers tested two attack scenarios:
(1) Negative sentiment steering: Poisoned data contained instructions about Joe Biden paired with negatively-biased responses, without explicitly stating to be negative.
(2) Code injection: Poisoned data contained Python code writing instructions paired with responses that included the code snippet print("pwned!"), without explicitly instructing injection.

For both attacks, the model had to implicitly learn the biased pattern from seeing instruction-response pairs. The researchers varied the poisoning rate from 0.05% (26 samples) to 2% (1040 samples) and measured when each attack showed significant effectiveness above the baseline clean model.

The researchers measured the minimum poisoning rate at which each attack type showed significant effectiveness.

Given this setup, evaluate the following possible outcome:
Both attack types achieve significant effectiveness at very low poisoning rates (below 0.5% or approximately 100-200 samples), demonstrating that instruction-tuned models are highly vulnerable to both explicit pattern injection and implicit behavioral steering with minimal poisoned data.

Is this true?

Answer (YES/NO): NO